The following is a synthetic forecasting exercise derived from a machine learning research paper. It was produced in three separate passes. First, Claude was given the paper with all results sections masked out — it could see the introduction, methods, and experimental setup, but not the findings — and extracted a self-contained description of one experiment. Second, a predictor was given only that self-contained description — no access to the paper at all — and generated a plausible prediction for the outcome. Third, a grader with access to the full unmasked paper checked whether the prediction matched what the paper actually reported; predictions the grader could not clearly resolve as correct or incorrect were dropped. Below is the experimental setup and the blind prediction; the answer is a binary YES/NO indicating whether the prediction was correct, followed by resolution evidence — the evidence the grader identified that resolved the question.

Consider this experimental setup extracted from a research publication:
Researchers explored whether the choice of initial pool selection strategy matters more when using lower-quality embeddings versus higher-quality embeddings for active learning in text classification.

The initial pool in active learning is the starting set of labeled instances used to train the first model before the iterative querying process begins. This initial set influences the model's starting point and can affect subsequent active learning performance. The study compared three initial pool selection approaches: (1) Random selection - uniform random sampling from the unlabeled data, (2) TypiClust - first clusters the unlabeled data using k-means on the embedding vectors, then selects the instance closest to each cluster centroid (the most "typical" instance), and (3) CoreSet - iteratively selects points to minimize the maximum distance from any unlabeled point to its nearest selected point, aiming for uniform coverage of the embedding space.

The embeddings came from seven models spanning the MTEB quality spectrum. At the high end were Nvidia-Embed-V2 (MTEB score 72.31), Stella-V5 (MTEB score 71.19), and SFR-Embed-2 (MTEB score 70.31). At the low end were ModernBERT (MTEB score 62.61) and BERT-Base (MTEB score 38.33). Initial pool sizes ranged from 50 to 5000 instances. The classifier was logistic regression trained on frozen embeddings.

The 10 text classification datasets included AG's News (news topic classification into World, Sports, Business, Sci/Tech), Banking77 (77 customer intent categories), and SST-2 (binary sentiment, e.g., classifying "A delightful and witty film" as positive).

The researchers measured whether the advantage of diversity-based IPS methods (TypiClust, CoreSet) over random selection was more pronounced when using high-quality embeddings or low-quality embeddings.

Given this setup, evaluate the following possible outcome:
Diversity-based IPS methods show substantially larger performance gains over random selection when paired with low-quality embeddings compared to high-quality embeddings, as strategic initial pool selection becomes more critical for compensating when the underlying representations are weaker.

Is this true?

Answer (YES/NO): NO